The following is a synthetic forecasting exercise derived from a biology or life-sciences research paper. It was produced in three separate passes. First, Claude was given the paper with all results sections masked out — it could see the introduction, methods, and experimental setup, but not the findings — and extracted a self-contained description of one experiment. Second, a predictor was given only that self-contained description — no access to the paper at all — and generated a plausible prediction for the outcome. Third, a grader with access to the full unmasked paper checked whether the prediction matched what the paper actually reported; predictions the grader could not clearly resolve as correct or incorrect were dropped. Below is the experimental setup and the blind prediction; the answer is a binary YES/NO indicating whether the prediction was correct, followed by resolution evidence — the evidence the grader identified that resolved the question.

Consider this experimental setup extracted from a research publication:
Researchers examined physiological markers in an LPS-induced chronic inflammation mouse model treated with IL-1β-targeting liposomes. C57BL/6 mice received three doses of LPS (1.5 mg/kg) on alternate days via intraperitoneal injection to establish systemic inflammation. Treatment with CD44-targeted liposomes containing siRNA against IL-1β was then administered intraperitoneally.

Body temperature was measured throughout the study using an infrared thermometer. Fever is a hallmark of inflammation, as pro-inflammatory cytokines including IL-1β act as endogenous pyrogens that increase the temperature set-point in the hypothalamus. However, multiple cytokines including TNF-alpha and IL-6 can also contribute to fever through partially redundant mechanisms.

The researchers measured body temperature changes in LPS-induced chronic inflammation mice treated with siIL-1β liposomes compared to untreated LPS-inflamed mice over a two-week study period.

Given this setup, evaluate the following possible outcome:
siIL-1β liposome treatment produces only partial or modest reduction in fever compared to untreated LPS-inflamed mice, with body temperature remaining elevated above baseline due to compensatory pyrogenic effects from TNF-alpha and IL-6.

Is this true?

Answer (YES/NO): NO